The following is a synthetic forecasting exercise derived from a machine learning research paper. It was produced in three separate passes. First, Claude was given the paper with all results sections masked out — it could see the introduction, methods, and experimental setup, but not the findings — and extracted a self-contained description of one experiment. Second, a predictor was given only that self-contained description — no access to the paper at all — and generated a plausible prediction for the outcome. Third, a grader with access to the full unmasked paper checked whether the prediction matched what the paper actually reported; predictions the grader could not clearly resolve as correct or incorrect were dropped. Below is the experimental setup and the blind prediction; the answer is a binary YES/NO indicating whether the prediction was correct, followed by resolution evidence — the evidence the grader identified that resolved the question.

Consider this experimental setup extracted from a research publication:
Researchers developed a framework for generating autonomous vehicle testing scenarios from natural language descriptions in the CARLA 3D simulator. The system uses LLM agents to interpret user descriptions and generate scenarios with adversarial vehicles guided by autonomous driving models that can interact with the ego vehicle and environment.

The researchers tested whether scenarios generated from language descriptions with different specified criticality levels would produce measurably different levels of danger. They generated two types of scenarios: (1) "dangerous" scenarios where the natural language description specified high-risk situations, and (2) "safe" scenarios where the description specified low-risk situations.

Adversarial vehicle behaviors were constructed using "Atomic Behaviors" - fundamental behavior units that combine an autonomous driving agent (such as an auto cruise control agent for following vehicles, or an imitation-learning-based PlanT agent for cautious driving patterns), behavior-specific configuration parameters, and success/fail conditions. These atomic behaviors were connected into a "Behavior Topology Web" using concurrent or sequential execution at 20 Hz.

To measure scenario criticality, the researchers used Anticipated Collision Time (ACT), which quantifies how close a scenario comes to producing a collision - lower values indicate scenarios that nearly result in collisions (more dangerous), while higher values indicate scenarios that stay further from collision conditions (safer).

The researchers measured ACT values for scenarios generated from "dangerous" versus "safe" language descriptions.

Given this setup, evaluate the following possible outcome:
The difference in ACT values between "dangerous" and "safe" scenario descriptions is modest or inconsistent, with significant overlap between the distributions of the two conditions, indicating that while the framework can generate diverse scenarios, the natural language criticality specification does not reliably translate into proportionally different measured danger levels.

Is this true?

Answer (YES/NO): NO